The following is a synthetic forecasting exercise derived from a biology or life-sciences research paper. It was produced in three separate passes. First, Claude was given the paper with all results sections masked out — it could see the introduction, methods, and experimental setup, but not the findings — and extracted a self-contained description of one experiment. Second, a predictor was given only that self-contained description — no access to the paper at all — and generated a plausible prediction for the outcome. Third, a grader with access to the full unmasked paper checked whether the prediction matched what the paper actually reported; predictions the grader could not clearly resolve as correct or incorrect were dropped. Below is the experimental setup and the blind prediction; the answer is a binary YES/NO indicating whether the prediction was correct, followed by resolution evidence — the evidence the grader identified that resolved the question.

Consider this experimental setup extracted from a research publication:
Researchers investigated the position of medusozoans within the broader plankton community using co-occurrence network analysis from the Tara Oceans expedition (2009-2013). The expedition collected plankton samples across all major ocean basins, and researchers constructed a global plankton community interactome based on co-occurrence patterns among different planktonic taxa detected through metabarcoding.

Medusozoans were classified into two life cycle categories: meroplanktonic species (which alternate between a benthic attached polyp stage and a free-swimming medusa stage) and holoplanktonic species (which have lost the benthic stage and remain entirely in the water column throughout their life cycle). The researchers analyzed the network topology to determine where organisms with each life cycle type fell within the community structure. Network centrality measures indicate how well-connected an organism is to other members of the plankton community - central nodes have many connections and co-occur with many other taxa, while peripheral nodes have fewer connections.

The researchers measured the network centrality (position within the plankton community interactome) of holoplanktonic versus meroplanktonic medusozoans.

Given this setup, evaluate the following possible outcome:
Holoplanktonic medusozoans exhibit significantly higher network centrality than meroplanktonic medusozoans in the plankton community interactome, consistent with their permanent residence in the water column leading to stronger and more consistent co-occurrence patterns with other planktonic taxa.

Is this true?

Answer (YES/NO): NO